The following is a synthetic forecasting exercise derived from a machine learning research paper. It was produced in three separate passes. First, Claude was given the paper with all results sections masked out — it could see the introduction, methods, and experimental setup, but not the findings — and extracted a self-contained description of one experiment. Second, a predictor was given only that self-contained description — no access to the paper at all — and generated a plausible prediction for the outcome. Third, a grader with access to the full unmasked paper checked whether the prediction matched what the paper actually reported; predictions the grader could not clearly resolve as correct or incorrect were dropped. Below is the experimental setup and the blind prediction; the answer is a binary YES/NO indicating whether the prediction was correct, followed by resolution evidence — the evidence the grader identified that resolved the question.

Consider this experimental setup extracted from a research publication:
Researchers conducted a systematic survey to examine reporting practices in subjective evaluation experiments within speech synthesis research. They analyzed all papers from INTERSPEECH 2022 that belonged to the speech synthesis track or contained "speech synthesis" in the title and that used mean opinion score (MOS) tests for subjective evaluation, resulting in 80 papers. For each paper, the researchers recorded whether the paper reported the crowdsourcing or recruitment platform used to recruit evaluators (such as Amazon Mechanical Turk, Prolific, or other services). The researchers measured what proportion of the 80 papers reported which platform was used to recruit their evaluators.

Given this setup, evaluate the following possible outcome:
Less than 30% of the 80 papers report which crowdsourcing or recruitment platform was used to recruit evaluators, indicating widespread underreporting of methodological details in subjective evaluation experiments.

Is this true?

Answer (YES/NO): YES